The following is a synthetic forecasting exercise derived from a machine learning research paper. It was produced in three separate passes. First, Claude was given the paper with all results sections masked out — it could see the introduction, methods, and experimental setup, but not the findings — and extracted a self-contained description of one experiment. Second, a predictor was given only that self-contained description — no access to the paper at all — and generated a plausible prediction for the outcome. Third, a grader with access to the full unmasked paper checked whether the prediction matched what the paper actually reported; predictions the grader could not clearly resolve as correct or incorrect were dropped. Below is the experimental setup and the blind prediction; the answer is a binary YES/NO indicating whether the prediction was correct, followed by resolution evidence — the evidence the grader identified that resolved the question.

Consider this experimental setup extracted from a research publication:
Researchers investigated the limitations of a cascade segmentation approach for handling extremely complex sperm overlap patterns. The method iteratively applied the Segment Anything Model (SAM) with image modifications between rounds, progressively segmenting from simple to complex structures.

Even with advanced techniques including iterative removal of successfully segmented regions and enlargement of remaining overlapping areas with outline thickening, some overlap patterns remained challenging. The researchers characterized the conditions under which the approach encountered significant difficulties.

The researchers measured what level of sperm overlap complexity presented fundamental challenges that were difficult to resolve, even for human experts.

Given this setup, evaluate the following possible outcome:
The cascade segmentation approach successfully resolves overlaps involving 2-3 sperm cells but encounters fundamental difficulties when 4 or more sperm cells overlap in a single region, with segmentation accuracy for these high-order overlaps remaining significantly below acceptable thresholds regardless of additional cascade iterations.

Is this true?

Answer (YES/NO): NO